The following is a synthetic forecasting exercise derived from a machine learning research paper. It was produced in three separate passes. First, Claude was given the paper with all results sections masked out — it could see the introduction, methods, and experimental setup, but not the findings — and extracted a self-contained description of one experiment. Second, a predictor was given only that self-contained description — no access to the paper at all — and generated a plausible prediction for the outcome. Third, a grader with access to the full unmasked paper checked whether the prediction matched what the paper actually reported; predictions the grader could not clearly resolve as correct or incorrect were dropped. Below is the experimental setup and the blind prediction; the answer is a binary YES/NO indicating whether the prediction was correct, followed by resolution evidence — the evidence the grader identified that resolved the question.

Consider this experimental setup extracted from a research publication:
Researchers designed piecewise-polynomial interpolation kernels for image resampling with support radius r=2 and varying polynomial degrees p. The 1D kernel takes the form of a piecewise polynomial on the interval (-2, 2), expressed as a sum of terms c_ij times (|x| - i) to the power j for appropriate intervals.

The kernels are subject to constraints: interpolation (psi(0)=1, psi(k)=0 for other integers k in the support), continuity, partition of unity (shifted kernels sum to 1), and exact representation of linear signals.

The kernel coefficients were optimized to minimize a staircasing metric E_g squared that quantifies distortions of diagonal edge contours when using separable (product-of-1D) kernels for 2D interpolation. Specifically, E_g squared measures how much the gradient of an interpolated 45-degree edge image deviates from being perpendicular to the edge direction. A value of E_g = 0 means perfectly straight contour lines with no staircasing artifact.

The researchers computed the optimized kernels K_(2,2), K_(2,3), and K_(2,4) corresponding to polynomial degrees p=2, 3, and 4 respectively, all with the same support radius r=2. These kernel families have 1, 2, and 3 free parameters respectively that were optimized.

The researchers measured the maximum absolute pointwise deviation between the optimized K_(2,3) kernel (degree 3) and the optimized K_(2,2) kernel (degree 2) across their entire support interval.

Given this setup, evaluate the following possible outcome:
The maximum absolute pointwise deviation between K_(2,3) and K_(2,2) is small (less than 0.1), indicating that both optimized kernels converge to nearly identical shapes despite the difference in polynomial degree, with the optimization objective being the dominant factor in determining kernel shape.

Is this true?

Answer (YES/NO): YES